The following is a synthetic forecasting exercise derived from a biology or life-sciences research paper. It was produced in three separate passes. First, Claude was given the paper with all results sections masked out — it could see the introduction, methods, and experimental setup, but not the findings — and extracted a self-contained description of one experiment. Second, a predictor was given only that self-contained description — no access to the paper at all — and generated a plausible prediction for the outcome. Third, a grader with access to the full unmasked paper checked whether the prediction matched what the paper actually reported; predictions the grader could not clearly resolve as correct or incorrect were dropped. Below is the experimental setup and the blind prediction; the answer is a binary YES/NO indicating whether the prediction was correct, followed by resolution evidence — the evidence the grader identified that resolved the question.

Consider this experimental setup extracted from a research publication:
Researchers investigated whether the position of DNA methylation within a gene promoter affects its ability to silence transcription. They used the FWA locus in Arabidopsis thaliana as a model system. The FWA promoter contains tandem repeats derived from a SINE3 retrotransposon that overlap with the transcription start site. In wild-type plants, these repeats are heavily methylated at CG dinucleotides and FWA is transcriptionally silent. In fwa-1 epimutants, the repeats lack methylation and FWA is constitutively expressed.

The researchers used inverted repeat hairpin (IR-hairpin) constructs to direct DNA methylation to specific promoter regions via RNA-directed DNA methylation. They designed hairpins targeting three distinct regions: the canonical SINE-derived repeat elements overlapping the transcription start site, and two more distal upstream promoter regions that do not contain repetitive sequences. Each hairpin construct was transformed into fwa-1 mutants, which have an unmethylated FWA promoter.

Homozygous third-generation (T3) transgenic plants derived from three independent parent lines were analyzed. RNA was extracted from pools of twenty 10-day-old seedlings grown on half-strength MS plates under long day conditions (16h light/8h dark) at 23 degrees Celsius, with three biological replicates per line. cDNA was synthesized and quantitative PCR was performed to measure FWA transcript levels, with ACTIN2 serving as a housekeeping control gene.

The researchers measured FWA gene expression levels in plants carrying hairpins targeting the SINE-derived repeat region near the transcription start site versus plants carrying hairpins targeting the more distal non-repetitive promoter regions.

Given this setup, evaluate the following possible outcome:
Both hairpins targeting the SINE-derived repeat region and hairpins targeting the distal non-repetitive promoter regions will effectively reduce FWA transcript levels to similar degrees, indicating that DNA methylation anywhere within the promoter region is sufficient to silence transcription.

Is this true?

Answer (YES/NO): NO